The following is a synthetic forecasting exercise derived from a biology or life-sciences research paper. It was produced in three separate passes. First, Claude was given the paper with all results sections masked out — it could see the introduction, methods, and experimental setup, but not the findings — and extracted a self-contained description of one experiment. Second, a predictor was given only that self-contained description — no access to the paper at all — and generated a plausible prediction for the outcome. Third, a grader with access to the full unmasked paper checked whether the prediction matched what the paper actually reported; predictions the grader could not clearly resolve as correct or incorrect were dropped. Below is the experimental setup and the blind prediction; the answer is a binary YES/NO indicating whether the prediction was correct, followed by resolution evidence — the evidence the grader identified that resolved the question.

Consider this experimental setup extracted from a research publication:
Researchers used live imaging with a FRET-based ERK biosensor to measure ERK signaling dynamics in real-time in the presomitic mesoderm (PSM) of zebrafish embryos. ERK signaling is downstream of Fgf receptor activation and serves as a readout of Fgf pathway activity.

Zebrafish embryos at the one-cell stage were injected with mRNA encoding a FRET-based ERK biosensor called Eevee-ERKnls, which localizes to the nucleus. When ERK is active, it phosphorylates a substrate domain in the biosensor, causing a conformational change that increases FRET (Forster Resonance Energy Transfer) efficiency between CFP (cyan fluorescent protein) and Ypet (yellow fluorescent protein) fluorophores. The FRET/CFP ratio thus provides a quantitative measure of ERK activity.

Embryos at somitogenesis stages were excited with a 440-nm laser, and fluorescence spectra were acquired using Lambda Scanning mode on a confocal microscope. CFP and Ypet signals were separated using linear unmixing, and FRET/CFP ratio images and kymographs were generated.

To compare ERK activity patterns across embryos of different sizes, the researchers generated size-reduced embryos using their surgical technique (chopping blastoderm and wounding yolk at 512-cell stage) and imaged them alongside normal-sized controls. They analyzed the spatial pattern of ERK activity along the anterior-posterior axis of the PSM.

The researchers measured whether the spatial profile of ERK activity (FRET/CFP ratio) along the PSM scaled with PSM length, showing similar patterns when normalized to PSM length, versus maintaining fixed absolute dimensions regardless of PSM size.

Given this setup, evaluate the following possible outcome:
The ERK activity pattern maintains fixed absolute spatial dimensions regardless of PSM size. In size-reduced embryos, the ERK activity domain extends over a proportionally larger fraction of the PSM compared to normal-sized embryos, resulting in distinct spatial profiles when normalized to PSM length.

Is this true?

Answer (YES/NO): NO